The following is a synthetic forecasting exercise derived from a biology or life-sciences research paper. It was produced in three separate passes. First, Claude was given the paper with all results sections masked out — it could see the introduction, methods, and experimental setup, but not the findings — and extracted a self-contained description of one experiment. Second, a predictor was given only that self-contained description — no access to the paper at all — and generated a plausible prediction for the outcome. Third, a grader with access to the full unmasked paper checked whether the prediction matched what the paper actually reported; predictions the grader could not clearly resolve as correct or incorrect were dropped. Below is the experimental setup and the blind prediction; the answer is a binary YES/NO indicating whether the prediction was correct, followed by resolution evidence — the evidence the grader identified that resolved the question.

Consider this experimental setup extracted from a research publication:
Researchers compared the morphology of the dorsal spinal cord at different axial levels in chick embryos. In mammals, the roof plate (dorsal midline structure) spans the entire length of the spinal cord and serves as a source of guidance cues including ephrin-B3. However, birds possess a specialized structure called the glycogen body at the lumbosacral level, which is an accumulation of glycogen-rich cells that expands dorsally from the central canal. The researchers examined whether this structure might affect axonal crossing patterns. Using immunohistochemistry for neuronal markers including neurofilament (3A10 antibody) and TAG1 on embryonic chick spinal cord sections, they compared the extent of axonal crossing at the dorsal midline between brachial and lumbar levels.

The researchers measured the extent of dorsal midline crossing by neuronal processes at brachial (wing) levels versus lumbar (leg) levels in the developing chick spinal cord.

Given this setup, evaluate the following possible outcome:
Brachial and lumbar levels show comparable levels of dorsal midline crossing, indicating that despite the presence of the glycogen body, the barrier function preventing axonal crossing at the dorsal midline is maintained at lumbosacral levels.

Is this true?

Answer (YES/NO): NO